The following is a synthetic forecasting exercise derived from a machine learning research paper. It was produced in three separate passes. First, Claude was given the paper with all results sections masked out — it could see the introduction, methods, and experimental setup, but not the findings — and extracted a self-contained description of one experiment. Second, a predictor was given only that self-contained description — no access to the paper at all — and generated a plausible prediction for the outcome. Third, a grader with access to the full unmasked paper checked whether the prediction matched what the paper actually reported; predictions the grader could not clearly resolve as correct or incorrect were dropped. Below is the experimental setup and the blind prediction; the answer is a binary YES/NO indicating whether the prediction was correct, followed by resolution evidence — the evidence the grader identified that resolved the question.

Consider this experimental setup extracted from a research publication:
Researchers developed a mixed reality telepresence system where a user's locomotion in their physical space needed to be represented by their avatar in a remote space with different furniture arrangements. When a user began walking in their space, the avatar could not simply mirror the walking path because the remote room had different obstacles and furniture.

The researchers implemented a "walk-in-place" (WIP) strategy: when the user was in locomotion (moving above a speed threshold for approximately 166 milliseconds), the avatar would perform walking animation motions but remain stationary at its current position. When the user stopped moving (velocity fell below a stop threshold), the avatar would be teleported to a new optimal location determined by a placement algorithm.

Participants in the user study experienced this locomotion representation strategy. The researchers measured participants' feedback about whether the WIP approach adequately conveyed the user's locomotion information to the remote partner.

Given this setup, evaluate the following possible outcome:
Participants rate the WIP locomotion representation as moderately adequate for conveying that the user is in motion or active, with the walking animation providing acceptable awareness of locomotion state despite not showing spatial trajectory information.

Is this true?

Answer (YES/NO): NO